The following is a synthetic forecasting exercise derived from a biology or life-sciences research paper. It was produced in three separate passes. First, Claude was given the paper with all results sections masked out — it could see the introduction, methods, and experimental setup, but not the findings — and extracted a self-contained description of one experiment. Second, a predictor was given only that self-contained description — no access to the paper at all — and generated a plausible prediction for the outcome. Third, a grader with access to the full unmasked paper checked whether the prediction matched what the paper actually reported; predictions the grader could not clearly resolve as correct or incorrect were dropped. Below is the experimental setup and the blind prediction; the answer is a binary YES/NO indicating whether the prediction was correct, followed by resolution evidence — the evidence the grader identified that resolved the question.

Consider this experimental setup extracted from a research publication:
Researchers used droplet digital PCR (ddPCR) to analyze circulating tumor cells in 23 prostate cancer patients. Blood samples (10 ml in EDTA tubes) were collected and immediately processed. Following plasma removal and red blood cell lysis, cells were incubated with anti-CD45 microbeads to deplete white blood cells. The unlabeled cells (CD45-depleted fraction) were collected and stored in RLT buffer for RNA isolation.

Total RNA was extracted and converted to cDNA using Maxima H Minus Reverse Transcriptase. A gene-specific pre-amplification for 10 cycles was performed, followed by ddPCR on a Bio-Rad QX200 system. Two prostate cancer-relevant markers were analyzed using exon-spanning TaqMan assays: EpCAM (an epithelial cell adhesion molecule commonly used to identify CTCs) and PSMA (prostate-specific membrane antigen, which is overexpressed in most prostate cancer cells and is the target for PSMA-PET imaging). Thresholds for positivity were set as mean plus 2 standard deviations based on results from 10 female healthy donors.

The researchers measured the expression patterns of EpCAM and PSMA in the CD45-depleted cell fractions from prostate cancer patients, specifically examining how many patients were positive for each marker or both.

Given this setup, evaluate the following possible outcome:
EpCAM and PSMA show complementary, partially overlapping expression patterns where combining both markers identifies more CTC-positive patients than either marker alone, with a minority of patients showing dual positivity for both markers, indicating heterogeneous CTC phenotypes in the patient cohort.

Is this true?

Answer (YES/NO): YES